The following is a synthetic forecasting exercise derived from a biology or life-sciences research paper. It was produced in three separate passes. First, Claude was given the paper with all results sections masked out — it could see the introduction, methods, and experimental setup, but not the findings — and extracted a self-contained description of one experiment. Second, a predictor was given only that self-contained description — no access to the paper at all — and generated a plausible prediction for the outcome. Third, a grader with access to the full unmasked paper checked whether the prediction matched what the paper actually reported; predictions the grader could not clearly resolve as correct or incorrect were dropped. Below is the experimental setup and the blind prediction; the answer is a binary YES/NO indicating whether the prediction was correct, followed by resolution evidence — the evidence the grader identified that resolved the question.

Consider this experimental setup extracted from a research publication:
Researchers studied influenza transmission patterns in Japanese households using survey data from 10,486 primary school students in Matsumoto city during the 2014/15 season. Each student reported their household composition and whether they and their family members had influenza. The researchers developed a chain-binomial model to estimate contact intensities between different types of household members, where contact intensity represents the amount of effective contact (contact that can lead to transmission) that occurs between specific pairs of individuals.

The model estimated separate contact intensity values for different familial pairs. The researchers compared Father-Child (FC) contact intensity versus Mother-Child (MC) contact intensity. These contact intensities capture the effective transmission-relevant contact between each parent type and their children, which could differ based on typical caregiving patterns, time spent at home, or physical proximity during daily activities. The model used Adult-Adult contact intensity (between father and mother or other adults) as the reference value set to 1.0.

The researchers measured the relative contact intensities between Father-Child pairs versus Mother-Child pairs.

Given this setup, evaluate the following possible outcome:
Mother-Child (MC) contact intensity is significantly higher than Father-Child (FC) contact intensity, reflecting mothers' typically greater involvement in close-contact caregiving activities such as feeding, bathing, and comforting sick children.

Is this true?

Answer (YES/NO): YES